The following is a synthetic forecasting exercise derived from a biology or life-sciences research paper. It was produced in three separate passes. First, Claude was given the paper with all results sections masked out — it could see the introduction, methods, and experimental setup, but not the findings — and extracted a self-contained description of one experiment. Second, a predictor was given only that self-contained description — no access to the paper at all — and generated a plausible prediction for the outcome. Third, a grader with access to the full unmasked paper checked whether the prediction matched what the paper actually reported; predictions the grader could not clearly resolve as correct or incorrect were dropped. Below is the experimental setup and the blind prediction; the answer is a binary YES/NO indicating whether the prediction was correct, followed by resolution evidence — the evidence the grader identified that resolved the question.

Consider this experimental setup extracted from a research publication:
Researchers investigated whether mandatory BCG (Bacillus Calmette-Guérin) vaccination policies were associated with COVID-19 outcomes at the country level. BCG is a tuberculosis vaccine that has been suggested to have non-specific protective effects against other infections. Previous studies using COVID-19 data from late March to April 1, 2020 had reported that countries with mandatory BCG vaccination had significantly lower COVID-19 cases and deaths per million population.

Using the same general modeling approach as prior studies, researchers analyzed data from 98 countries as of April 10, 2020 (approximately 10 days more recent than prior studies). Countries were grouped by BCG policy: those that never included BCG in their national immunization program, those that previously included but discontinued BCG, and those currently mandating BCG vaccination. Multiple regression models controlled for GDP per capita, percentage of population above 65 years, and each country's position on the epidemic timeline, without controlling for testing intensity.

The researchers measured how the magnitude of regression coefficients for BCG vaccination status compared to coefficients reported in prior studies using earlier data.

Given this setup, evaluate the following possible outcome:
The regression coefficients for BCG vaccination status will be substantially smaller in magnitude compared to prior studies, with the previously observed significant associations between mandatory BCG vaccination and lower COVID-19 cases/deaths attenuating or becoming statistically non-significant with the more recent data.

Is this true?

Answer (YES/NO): YES